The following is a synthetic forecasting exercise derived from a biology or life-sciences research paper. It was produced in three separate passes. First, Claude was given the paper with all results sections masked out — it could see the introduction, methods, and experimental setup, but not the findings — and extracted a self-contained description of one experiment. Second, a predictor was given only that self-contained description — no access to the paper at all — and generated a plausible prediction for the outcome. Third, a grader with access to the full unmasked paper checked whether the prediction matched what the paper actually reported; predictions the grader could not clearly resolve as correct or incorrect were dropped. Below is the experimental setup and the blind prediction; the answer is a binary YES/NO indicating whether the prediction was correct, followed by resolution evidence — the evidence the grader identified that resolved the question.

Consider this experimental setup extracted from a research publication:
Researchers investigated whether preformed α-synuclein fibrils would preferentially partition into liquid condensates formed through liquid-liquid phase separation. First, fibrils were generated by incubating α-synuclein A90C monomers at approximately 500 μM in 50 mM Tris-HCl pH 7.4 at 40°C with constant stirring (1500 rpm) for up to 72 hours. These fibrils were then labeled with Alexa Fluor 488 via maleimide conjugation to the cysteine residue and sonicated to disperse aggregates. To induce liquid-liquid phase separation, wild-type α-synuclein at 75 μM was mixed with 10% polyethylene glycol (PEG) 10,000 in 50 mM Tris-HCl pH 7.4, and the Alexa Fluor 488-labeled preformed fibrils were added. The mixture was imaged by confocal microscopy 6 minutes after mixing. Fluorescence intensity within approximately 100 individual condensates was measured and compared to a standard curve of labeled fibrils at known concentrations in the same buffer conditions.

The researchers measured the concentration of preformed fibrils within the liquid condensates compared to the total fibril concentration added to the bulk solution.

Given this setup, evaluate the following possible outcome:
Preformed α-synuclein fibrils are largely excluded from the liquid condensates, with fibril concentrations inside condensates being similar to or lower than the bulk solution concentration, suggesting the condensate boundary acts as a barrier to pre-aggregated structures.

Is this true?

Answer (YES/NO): NO